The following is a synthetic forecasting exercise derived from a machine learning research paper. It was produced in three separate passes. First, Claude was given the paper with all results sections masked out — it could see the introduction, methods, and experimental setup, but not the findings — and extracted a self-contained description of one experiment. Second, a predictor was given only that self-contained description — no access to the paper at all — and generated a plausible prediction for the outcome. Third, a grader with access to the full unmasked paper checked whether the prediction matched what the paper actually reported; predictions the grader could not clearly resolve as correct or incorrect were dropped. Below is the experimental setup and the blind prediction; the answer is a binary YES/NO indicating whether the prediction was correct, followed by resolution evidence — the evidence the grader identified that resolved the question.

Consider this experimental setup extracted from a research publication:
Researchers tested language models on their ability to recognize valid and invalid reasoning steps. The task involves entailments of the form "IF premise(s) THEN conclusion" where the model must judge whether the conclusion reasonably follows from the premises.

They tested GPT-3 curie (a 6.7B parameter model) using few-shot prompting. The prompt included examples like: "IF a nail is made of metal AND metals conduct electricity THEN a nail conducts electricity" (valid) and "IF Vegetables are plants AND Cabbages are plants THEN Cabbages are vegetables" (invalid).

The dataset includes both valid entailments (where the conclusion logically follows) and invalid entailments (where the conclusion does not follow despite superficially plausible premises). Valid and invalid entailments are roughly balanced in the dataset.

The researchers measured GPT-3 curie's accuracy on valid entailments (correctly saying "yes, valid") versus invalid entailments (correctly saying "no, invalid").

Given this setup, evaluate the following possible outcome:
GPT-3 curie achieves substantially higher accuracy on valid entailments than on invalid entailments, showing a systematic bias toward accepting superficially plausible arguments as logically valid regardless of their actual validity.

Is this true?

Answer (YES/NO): YES